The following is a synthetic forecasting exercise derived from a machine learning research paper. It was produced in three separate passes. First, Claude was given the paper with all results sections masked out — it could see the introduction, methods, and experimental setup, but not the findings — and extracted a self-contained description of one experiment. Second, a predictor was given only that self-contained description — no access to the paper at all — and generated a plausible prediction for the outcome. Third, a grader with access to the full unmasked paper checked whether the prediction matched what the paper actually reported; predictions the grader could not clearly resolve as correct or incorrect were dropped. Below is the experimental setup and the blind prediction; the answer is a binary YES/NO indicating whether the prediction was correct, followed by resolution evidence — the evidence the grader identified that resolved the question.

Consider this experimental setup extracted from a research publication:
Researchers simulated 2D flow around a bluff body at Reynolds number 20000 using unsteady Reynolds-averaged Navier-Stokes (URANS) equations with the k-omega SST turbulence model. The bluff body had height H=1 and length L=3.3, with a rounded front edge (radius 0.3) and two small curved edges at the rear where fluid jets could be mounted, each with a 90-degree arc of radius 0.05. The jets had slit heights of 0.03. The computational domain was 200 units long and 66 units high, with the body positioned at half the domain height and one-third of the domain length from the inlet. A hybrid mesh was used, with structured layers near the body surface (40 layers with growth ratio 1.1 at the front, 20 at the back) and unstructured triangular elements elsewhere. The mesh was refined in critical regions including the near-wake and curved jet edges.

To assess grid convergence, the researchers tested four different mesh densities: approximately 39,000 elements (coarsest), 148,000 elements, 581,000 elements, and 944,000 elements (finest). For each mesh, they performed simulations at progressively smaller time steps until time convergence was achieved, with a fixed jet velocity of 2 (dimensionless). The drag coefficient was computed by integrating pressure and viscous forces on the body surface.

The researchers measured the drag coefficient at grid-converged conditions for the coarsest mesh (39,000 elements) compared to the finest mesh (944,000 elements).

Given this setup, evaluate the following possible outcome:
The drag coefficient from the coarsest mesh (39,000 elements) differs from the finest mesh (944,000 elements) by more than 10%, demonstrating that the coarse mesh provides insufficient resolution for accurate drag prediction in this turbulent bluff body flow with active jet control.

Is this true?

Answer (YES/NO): YES